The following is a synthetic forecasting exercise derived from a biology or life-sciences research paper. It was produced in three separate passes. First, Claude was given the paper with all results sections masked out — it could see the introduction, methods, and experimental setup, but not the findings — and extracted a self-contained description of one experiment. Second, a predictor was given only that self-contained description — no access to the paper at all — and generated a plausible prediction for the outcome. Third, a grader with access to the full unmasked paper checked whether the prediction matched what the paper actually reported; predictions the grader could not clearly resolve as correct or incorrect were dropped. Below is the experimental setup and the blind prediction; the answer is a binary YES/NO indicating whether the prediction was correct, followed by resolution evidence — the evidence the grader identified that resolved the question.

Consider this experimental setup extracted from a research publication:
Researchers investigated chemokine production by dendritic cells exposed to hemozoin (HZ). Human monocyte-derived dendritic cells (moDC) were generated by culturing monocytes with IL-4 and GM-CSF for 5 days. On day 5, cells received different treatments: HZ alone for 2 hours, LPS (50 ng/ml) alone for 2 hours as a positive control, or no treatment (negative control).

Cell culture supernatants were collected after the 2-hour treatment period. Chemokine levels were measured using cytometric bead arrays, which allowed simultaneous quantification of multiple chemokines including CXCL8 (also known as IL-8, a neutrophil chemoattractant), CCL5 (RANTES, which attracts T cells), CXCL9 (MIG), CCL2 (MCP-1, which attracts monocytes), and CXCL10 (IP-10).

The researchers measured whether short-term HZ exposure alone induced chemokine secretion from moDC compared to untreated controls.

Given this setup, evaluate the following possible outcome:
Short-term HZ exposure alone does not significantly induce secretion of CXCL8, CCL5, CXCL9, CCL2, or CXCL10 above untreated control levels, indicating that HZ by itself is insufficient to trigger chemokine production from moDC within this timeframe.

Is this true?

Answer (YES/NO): YES